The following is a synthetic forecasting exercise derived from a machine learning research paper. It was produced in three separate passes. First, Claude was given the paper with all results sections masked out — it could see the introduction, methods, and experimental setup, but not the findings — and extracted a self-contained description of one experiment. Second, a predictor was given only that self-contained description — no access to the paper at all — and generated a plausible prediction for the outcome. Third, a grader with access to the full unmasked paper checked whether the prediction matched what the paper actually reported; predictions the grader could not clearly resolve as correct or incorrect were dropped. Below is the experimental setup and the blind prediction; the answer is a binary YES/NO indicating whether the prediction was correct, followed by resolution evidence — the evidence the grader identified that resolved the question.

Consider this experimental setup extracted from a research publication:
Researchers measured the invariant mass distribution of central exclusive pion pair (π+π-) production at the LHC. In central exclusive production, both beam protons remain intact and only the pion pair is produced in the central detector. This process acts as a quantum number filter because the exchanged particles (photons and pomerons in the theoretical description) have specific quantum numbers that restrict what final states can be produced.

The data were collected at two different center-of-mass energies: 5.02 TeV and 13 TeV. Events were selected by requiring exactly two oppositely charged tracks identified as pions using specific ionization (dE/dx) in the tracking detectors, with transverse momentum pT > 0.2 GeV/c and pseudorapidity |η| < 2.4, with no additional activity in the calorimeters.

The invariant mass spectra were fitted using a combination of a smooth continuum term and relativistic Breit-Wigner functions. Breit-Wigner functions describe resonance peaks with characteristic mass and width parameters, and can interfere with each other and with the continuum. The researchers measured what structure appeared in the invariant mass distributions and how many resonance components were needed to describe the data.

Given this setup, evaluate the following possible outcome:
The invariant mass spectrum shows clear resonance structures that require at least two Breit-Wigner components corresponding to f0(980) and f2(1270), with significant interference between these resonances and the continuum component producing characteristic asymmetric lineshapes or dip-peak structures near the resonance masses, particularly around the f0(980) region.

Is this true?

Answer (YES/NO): YES